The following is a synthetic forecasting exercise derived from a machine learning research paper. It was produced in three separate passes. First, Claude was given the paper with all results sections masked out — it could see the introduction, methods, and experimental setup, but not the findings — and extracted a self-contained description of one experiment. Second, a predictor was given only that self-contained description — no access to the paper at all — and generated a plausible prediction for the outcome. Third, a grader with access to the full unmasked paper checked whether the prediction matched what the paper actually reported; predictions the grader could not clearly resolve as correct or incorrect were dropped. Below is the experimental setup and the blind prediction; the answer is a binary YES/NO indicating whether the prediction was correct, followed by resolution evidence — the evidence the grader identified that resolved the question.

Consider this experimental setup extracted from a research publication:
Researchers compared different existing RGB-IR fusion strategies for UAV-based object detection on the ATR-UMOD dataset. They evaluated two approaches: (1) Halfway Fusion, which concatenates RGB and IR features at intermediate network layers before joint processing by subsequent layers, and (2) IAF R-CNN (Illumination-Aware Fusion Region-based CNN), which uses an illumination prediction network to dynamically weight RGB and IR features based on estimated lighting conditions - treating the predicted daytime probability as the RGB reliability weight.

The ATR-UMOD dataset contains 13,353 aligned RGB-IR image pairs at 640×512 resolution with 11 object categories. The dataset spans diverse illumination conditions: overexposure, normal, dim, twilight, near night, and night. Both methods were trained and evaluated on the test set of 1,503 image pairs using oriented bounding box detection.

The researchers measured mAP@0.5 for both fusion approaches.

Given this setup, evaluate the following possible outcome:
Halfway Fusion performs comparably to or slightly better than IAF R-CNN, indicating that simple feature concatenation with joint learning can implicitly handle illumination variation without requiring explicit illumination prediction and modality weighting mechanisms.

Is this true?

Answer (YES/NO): YES